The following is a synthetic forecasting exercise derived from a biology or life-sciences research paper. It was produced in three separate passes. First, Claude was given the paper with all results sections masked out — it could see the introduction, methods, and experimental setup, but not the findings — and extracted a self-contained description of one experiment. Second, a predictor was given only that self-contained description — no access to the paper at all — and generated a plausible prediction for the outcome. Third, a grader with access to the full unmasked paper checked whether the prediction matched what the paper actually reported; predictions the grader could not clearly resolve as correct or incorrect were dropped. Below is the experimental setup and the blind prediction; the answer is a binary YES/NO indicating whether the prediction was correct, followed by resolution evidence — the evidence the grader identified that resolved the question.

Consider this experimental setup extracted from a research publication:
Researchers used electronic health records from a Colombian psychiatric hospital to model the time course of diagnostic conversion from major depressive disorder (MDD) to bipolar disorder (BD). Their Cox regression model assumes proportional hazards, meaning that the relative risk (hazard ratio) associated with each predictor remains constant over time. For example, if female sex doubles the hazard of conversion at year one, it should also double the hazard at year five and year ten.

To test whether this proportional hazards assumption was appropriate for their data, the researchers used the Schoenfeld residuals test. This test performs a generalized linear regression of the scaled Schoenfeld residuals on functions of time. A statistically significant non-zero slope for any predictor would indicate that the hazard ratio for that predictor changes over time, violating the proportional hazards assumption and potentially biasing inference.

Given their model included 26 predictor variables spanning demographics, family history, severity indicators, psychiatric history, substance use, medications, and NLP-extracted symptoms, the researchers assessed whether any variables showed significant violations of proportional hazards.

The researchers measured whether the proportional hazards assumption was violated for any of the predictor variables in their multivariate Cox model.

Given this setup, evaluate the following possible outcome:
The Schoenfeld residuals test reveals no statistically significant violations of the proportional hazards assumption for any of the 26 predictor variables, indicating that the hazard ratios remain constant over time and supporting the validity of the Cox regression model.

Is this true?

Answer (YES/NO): NO